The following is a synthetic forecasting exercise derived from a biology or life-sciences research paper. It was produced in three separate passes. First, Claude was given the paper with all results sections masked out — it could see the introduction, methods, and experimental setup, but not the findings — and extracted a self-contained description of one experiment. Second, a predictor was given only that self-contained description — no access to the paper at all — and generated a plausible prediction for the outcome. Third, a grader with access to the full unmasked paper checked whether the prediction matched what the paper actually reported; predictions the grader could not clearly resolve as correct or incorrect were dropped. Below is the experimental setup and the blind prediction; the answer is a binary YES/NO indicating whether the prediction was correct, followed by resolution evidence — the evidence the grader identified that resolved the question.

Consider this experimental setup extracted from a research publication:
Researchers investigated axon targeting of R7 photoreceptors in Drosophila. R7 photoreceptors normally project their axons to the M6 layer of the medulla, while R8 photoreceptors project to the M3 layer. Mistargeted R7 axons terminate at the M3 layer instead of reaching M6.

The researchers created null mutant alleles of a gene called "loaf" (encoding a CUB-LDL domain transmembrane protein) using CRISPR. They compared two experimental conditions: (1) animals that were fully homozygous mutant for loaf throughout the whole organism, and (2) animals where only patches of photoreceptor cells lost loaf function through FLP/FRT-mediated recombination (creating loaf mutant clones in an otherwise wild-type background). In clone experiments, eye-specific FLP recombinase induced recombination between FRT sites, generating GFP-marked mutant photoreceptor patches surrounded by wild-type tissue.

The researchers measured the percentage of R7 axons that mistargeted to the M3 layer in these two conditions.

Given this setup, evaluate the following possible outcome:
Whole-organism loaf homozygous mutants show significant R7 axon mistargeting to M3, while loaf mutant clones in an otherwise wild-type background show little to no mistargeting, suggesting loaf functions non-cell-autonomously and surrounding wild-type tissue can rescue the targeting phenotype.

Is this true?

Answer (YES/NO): NO